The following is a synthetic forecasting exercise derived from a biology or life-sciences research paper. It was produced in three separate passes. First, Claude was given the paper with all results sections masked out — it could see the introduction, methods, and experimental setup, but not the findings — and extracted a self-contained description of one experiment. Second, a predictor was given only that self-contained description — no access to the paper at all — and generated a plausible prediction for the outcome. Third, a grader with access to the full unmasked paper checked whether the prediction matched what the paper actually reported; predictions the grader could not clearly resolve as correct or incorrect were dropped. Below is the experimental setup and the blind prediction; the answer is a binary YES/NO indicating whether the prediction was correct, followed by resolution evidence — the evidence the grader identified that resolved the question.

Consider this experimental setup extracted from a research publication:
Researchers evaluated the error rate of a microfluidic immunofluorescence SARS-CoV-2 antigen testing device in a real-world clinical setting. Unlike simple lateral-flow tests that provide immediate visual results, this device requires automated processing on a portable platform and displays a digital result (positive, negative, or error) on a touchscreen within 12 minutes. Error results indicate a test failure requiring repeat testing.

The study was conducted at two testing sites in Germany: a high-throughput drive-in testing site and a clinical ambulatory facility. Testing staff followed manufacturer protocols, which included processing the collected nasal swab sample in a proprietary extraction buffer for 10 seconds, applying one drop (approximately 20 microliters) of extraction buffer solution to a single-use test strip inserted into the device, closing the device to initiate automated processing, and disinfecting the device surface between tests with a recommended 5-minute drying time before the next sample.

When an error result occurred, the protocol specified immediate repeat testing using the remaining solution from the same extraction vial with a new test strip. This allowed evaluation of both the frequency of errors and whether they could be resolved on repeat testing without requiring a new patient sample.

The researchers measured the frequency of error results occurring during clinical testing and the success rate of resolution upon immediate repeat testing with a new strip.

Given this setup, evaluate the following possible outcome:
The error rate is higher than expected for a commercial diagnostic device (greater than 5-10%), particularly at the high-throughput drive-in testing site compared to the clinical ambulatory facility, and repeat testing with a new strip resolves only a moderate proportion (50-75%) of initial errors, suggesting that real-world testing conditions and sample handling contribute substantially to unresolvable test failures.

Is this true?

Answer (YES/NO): NO